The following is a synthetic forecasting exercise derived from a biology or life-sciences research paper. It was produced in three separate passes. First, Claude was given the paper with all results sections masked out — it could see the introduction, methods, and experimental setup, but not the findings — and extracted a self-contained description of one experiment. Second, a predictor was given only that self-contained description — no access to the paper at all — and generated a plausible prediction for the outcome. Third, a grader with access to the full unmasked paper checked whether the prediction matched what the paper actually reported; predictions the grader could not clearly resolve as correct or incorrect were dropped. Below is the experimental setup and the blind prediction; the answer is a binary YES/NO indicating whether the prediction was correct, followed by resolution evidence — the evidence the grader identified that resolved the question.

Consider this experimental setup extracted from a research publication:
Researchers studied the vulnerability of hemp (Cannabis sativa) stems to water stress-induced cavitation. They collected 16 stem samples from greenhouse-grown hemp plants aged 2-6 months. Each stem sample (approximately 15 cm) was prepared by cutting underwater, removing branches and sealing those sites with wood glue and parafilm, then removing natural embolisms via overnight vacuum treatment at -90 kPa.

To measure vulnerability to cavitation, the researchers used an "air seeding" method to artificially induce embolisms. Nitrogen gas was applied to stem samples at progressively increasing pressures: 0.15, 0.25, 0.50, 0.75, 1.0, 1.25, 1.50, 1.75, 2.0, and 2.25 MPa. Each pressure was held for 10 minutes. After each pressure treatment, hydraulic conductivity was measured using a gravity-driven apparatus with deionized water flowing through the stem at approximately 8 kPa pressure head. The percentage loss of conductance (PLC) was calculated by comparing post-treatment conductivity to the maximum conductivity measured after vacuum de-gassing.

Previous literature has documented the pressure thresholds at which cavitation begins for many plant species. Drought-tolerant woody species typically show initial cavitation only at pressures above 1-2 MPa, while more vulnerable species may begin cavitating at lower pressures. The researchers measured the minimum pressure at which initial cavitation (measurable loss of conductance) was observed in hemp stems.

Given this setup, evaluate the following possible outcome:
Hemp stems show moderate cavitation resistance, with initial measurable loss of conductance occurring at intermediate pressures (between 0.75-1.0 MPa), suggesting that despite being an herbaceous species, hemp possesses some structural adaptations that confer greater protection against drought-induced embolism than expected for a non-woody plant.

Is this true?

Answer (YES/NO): NO